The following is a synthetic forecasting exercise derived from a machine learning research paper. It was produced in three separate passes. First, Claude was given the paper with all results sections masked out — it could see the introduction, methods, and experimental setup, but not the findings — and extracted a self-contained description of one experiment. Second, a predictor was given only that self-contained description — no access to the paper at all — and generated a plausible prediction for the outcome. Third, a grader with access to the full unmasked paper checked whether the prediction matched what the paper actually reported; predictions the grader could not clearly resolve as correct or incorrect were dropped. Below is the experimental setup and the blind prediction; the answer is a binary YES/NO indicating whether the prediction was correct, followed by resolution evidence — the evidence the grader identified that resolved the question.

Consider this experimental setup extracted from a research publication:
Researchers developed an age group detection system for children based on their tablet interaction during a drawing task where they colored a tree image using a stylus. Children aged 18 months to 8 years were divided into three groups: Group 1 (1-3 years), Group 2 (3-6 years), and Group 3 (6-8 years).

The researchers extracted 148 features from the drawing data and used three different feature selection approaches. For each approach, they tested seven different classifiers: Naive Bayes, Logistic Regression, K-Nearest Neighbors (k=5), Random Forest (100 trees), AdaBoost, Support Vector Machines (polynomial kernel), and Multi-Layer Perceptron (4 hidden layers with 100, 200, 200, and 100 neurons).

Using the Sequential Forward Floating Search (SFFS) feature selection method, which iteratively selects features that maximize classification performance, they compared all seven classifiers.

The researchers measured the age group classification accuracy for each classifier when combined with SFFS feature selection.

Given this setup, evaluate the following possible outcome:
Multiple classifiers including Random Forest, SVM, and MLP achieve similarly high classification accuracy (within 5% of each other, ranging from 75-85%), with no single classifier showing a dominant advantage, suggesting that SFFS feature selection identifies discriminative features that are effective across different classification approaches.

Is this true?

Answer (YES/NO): NO